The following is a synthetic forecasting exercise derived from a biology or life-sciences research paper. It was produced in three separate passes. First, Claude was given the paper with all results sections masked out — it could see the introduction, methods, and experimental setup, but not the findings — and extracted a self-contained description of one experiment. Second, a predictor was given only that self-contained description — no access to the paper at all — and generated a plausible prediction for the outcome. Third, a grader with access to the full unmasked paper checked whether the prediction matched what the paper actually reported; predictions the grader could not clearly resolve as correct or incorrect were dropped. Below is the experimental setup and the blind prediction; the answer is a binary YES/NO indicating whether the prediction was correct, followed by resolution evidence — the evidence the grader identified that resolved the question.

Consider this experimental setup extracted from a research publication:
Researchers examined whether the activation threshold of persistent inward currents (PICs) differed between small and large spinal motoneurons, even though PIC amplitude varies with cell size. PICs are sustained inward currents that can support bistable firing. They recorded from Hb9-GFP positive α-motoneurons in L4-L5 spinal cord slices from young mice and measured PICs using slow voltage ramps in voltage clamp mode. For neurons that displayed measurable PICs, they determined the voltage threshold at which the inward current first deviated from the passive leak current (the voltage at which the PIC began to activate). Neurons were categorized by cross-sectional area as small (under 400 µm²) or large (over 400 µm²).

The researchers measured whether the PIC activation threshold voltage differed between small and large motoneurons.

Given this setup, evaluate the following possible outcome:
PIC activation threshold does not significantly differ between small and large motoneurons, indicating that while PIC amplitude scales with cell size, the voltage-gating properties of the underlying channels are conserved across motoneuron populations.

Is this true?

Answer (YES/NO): YES